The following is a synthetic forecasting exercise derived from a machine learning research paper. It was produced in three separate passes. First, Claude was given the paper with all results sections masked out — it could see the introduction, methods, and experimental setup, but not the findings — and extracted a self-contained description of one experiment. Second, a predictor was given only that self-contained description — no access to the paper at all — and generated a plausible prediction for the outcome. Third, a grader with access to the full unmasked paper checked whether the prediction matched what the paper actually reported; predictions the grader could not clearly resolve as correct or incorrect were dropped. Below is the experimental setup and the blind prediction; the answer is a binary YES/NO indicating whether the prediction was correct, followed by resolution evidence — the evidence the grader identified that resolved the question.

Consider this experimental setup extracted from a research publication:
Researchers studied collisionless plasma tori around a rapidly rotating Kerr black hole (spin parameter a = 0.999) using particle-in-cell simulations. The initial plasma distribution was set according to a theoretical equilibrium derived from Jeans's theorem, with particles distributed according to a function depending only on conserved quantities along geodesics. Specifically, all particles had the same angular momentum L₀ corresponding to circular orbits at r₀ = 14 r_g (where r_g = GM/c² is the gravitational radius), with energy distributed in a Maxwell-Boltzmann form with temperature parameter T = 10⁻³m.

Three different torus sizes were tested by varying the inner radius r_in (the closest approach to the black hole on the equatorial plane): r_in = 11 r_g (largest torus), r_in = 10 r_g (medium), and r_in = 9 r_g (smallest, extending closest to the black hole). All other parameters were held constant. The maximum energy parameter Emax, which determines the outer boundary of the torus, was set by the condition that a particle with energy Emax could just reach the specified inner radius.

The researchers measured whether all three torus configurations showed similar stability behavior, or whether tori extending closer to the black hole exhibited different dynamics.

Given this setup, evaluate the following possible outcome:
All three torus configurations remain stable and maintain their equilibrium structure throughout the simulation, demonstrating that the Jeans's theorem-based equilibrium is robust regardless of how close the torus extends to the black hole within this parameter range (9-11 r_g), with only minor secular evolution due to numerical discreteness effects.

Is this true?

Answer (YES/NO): YES